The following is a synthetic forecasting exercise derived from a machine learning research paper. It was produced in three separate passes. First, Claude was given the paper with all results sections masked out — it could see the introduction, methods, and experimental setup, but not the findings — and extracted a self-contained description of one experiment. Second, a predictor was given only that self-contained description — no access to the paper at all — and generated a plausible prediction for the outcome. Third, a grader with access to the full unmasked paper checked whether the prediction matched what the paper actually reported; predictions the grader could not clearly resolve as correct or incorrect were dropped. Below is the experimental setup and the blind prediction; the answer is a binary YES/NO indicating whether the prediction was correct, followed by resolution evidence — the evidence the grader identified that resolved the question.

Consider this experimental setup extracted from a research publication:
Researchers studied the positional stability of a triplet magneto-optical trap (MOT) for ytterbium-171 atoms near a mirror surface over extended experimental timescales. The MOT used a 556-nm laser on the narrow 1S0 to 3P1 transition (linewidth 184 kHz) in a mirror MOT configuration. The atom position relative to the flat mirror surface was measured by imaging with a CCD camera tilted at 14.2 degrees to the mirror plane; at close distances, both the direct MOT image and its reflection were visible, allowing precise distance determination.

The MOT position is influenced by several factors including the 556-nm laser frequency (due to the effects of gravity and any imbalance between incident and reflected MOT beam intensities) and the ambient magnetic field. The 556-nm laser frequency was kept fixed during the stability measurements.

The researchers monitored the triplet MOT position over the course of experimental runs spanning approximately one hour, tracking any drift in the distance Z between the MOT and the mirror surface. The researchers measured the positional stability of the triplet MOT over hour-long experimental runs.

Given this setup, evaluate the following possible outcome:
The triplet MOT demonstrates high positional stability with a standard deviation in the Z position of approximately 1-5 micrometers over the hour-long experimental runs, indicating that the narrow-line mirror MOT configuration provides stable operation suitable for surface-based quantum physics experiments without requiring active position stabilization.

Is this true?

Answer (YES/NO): NO